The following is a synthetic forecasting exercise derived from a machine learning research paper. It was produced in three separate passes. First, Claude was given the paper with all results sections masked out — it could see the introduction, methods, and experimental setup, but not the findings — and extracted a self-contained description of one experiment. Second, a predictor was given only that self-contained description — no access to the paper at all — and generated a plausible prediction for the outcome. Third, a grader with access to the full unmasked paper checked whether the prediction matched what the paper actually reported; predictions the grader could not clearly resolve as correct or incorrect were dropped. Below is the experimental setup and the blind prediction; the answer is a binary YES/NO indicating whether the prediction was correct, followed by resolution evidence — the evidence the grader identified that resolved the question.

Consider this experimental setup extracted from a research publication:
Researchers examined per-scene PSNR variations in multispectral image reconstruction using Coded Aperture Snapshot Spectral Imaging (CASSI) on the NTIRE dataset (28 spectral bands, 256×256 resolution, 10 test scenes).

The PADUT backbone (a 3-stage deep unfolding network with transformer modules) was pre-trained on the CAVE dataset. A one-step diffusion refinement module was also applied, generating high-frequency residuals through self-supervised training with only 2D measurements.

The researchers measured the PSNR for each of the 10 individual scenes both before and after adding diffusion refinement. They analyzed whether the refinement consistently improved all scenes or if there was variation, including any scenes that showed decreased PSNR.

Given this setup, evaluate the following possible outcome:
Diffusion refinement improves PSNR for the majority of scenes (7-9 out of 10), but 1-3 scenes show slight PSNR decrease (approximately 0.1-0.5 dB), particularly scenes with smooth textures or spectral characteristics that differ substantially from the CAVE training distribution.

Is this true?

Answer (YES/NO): NO